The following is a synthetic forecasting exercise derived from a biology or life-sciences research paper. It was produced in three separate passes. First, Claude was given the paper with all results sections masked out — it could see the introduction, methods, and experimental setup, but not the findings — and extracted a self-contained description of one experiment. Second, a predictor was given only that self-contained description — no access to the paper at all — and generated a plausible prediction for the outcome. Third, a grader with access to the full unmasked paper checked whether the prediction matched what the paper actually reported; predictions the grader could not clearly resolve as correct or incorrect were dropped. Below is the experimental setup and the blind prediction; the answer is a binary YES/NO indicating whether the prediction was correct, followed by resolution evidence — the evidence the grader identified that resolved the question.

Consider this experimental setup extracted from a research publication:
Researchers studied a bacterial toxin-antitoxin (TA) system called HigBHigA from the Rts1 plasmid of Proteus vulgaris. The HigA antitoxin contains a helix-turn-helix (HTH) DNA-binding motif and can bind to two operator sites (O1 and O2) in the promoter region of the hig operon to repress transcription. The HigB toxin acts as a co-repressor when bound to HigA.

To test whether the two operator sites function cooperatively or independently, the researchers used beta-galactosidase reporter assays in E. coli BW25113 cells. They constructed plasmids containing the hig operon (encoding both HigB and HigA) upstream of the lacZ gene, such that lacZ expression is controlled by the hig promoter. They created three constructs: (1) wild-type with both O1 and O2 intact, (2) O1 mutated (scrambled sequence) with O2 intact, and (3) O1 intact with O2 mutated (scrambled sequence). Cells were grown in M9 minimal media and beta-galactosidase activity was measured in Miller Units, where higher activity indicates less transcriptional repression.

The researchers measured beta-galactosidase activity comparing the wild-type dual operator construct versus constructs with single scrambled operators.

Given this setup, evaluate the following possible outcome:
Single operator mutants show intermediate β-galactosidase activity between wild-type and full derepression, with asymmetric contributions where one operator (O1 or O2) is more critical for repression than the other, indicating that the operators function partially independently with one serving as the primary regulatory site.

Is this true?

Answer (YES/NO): NO